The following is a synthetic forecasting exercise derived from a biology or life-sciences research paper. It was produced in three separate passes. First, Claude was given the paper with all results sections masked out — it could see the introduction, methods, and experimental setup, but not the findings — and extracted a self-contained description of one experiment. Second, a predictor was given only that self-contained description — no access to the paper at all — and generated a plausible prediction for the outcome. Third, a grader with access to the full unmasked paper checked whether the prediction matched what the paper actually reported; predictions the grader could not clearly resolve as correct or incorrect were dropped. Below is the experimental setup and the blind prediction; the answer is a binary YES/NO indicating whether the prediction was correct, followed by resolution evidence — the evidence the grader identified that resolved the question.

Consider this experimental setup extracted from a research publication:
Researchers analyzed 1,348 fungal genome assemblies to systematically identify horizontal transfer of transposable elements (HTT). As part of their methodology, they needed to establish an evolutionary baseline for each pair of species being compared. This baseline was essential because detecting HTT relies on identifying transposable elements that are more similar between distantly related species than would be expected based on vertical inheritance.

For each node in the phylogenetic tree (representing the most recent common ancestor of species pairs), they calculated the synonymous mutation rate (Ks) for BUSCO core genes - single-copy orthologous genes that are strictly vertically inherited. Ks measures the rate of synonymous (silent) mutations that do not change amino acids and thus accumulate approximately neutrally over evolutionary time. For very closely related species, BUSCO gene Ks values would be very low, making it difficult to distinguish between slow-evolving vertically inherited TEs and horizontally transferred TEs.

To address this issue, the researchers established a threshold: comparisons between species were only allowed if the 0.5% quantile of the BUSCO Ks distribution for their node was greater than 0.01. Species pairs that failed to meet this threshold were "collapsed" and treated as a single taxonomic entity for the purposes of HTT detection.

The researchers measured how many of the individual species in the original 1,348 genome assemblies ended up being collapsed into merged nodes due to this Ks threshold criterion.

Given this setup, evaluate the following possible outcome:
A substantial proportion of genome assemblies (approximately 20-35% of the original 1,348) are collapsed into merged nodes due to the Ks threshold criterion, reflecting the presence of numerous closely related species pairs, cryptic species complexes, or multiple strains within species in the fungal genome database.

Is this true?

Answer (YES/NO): YES